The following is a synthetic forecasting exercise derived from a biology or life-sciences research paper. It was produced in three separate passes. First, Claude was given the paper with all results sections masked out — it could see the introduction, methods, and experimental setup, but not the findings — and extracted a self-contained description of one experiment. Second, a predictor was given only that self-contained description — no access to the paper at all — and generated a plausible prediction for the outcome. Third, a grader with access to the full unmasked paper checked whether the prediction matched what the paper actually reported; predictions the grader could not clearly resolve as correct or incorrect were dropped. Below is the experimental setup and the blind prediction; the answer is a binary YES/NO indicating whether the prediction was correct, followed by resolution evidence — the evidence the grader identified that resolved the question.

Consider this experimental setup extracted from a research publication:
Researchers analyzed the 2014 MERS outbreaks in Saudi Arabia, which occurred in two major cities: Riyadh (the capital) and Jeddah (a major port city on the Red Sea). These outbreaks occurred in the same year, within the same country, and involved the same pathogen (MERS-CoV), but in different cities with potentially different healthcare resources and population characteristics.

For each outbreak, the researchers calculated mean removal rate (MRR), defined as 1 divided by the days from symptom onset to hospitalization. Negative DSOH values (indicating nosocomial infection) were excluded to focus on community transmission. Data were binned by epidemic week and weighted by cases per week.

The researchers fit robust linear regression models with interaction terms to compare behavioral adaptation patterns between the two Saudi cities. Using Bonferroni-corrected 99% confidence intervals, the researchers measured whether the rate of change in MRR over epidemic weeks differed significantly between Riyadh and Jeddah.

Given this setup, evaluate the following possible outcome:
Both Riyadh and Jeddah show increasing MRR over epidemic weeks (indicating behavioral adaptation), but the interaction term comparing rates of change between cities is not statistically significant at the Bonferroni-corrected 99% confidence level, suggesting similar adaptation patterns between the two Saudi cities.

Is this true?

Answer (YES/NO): YES